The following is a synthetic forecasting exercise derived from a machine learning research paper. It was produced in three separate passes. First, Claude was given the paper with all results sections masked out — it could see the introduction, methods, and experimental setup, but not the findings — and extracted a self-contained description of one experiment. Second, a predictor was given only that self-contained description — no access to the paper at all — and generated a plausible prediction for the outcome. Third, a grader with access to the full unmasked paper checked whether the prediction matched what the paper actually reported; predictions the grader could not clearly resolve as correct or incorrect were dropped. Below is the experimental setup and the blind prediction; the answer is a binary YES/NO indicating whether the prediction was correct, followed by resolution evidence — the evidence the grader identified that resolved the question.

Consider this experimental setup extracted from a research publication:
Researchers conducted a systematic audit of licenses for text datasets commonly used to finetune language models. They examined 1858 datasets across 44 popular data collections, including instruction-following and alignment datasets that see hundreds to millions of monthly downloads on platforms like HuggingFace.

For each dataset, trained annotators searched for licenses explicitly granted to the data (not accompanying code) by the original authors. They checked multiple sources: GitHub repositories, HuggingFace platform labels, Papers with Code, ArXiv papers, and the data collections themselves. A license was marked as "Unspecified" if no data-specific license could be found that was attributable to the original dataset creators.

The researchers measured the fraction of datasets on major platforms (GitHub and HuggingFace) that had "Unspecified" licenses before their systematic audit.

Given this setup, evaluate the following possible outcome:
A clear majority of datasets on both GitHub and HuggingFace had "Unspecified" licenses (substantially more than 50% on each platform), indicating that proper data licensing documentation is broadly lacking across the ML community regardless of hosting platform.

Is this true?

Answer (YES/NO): YES